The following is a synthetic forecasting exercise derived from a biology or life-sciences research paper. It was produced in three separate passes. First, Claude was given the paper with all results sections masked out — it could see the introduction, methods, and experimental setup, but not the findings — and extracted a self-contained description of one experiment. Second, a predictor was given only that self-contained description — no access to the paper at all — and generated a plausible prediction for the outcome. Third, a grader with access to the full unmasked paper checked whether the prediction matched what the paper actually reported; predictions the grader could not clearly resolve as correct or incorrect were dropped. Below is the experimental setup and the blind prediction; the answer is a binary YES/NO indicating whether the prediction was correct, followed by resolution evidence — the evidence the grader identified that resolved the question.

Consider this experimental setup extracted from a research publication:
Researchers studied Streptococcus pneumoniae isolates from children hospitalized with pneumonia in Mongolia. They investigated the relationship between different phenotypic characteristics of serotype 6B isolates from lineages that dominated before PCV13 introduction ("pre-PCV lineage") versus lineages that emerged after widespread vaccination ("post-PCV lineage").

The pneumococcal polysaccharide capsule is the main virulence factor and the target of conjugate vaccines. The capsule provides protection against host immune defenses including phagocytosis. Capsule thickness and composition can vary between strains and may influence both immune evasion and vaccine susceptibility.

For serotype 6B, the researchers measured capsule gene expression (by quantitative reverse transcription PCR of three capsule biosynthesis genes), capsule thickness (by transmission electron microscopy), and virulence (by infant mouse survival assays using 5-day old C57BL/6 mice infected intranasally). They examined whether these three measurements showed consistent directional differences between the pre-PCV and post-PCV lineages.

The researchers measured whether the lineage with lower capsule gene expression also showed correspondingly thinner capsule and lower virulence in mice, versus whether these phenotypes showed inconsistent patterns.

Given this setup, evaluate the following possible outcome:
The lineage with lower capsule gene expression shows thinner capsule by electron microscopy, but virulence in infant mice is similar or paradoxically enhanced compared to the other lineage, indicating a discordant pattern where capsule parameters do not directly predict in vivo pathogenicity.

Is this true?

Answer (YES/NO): NO